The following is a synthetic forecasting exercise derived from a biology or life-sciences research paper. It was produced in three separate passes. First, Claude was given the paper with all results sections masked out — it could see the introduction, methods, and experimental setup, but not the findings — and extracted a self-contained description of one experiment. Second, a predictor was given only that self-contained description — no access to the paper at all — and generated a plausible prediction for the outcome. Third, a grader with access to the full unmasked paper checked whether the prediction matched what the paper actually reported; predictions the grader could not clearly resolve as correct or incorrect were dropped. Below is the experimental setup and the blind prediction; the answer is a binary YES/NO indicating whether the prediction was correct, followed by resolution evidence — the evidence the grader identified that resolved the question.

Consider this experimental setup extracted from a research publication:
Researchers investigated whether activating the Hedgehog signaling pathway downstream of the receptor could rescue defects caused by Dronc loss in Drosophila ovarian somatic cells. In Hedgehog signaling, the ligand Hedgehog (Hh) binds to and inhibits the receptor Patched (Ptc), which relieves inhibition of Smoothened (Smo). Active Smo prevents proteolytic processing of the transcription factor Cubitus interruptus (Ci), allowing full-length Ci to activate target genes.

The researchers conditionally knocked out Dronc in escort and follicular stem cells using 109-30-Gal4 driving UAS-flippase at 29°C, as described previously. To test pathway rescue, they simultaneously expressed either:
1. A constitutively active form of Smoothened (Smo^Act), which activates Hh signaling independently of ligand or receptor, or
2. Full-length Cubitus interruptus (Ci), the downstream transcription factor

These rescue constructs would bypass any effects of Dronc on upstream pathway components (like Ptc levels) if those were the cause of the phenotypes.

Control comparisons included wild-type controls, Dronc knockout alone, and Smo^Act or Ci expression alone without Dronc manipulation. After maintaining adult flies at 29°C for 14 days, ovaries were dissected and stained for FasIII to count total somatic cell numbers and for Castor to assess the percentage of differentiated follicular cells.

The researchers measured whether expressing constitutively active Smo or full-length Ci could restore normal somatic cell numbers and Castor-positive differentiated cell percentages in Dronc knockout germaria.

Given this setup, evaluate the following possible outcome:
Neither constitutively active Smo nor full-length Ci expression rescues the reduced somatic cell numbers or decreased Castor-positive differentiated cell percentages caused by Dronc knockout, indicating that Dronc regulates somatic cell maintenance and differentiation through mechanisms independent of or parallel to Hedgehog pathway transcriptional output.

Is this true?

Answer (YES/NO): NO